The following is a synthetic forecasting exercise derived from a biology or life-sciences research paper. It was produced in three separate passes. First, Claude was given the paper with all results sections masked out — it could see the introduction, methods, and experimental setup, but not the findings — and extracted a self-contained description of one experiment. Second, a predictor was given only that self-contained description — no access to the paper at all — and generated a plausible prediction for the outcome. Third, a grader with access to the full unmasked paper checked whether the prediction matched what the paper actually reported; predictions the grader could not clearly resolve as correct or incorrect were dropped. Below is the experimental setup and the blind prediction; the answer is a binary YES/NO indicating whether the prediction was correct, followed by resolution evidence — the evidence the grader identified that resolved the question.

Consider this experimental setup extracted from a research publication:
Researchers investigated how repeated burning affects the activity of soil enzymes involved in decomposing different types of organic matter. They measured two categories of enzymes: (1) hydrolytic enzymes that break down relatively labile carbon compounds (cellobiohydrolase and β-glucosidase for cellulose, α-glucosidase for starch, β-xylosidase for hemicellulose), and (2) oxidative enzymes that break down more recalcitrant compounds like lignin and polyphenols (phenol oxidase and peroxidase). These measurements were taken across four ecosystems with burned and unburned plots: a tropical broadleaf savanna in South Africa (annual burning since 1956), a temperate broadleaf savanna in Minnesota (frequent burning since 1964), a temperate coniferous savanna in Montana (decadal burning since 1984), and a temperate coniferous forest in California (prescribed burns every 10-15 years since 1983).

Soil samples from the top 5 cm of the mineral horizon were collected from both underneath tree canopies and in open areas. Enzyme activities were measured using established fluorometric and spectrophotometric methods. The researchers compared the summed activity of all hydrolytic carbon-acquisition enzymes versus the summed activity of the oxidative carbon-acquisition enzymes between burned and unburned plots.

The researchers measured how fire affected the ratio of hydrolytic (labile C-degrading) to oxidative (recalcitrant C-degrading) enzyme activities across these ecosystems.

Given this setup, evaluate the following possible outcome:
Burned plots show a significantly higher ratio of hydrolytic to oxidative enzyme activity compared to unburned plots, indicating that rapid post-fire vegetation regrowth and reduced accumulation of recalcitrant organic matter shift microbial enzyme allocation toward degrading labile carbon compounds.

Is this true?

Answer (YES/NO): NO